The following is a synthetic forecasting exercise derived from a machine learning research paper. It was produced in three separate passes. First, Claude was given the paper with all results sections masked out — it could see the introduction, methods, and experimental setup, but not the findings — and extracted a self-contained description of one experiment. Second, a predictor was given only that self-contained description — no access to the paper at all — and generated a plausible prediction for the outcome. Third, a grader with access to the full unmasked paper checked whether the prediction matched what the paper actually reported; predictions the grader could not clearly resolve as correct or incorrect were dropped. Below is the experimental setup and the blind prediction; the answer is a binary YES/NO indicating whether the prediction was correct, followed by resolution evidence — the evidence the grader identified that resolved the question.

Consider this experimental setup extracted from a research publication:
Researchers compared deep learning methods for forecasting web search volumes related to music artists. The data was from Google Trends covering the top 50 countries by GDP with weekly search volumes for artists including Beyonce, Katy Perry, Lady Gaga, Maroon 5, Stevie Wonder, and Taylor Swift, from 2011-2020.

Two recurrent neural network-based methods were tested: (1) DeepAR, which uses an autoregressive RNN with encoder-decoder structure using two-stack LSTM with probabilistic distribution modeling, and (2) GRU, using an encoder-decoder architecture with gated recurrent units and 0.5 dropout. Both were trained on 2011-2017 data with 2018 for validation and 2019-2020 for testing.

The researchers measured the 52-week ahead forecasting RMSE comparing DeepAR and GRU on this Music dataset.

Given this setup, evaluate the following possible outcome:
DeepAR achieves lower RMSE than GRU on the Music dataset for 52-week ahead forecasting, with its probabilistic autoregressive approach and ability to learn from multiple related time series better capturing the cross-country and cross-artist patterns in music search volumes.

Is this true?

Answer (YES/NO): NO